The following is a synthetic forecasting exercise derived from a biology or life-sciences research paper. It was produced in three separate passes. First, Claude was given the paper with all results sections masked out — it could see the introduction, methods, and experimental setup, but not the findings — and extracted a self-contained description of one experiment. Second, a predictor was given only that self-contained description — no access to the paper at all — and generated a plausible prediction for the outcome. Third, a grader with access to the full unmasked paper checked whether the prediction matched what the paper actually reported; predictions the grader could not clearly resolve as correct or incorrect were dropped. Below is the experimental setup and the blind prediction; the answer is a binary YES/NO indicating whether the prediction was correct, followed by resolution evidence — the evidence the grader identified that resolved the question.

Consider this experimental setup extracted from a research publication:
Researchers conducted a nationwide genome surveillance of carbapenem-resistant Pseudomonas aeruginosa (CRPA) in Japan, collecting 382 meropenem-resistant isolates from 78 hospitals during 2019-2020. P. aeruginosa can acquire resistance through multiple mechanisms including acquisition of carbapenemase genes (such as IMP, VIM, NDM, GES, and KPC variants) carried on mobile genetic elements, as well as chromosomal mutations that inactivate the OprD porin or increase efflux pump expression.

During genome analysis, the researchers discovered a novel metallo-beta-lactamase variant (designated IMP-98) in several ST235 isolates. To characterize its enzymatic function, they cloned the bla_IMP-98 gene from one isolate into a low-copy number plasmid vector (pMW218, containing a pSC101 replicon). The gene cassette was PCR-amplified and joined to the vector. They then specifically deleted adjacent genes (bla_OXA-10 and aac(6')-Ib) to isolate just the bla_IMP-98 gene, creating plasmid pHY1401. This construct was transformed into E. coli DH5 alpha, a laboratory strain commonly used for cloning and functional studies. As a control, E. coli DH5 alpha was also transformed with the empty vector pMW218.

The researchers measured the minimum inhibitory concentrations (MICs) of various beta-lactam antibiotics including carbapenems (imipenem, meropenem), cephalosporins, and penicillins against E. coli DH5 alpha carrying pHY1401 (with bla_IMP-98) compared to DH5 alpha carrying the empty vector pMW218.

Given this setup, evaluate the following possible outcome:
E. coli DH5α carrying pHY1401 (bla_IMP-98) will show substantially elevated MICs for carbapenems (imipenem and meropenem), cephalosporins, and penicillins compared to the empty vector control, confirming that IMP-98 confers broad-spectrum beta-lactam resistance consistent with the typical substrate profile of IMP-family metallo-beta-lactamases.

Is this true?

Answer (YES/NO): YES